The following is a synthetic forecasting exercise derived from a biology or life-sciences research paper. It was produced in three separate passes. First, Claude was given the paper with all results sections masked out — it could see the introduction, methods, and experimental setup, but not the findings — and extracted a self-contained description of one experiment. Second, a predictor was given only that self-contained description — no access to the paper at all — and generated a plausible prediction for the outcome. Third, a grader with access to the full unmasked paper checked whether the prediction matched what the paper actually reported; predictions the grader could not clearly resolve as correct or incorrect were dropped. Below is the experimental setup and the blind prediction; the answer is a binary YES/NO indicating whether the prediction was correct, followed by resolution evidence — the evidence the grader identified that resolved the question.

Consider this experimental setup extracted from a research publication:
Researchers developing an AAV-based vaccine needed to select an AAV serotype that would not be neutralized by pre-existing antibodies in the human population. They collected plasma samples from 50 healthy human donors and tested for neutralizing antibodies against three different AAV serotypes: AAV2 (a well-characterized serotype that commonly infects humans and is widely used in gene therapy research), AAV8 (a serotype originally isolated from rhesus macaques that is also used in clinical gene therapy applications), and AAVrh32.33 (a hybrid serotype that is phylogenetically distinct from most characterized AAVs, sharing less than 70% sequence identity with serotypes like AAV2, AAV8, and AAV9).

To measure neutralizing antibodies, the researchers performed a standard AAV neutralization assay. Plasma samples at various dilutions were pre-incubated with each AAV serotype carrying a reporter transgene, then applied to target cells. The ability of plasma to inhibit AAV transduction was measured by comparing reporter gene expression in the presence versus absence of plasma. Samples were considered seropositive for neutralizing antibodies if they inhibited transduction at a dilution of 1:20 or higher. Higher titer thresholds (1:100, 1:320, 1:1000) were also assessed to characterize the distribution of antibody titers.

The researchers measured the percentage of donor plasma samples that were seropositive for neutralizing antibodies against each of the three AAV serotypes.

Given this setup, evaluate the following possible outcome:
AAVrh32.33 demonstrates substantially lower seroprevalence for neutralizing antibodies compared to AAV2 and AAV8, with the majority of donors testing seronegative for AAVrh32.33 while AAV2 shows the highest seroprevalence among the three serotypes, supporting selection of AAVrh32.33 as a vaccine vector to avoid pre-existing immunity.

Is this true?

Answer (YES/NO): YES